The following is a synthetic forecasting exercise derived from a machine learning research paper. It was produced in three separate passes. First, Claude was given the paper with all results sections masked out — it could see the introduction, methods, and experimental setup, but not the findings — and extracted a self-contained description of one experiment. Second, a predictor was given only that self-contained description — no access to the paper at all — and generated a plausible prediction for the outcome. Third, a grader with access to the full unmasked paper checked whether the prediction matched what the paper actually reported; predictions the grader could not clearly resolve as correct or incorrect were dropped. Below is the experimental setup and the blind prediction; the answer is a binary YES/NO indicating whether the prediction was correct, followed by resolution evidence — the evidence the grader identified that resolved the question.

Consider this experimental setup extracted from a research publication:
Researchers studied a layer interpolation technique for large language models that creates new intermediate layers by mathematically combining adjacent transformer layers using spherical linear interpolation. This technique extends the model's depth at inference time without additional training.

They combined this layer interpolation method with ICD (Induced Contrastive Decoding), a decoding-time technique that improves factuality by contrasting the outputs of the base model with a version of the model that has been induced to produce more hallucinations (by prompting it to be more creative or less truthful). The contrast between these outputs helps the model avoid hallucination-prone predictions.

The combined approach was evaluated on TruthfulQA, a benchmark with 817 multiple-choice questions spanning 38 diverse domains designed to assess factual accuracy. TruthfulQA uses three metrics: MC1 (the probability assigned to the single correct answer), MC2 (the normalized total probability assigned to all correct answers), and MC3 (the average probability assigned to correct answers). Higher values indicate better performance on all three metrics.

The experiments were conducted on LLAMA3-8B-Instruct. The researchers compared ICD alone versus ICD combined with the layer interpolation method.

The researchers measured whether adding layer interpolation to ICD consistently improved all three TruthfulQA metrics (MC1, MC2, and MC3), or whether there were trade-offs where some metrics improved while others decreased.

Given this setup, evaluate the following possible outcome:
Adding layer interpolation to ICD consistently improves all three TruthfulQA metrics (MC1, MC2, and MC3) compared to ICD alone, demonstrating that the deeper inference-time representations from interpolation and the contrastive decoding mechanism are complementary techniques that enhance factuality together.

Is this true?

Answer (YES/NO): NO